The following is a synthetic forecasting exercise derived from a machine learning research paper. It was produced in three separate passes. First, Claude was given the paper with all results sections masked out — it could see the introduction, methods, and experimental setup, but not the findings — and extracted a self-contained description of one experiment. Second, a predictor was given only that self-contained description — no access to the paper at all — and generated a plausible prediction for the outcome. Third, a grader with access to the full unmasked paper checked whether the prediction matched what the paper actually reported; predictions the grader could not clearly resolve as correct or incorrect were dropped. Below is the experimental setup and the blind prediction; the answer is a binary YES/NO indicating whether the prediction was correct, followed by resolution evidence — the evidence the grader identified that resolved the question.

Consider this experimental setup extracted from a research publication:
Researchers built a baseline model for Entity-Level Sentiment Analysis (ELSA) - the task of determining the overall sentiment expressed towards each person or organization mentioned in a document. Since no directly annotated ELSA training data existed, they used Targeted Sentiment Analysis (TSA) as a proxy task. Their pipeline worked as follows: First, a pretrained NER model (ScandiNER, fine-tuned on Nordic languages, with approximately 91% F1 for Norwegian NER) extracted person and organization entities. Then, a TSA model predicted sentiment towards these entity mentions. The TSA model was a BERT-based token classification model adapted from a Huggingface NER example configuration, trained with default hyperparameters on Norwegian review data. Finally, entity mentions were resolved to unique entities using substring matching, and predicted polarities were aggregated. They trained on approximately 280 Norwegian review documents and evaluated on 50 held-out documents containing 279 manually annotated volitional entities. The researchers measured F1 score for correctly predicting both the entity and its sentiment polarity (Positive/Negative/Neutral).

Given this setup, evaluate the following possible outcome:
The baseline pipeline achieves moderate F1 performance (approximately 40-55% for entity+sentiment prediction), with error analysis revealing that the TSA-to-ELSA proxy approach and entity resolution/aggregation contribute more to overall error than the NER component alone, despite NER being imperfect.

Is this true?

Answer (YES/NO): NO